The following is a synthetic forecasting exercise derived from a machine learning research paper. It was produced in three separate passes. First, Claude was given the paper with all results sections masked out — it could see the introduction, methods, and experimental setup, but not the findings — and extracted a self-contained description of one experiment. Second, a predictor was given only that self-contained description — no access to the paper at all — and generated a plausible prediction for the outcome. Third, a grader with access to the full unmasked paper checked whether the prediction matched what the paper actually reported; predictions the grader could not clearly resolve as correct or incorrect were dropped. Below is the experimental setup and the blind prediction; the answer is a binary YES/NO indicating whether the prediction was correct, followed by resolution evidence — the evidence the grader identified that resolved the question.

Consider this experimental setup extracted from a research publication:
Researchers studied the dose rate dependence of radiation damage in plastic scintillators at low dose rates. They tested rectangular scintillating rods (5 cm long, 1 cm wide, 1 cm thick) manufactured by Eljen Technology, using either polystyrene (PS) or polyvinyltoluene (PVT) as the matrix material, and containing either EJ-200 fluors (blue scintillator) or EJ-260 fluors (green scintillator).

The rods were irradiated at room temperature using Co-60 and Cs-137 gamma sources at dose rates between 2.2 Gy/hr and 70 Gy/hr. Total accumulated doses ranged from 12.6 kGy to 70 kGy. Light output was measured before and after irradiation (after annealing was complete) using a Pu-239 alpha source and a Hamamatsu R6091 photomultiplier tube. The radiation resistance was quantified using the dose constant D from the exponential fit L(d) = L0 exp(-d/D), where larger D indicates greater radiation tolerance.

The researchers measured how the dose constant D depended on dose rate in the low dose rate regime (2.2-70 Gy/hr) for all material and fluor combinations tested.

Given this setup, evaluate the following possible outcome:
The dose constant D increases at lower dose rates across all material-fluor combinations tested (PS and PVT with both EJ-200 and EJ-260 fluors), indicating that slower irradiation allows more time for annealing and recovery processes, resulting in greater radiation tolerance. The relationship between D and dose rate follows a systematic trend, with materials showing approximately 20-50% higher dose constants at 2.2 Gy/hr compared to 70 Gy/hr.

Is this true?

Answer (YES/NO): NO